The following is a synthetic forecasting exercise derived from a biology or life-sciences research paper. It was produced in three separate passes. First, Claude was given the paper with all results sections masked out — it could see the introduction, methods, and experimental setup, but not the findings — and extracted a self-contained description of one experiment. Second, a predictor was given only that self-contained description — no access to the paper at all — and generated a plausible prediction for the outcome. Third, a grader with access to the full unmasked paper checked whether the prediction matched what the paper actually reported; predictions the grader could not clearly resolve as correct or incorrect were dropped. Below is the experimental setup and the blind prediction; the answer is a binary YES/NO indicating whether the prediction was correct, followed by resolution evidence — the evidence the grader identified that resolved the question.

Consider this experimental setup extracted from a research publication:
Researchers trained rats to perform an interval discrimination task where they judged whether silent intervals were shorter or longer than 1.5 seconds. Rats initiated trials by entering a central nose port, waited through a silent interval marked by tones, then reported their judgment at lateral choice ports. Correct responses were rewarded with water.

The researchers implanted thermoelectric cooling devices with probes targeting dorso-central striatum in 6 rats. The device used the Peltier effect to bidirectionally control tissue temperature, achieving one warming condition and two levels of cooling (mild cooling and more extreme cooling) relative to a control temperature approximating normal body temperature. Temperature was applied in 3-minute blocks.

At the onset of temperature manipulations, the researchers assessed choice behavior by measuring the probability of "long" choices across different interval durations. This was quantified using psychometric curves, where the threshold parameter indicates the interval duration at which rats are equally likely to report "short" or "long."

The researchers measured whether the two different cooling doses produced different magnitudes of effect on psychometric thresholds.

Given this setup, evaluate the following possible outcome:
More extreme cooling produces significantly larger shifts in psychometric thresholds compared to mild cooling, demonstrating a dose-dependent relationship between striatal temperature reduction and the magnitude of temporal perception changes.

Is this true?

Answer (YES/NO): YES